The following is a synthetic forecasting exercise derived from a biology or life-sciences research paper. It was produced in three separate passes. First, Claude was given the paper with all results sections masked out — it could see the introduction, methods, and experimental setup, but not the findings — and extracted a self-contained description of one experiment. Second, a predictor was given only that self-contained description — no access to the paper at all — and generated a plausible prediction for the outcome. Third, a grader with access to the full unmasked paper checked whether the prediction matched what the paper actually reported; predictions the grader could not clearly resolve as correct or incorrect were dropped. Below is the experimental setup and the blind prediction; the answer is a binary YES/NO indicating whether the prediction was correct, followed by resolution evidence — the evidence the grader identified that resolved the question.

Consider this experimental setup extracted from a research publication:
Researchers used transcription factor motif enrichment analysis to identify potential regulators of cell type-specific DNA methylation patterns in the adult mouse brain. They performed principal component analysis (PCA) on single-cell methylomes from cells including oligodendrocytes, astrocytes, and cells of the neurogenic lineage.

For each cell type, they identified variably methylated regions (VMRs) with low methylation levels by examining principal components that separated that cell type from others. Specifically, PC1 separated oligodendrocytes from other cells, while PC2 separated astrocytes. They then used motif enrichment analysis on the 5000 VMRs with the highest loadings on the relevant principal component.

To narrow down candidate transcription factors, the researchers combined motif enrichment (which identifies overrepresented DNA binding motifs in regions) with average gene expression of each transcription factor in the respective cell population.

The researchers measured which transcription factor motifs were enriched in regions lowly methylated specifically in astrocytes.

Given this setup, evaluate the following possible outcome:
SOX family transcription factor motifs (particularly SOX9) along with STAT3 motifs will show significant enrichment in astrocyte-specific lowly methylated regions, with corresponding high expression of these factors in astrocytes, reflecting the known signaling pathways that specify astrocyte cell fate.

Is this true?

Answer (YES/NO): NO